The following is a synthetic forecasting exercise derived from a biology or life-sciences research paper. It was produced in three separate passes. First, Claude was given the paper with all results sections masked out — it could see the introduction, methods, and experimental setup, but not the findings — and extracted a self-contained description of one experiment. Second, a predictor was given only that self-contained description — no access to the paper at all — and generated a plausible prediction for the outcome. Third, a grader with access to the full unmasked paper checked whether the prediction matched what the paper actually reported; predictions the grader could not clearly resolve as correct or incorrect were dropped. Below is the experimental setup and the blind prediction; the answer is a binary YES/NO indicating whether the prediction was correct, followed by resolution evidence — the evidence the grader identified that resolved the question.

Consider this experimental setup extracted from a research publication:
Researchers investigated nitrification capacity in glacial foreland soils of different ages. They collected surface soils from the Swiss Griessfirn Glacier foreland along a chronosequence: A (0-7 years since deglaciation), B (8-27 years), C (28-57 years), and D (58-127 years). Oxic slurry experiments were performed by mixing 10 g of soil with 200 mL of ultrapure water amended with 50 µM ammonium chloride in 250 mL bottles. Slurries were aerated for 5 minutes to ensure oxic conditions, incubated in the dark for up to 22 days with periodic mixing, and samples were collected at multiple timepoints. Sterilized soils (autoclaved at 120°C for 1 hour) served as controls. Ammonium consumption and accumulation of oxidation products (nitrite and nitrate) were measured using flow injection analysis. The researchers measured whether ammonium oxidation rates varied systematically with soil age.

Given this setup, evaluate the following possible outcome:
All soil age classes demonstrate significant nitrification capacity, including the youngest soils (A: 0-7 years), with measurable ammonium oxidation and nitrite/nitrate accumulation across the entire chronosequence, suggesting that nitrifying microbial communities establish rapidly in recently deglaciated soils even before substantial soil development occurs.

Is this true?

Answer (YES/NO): YES